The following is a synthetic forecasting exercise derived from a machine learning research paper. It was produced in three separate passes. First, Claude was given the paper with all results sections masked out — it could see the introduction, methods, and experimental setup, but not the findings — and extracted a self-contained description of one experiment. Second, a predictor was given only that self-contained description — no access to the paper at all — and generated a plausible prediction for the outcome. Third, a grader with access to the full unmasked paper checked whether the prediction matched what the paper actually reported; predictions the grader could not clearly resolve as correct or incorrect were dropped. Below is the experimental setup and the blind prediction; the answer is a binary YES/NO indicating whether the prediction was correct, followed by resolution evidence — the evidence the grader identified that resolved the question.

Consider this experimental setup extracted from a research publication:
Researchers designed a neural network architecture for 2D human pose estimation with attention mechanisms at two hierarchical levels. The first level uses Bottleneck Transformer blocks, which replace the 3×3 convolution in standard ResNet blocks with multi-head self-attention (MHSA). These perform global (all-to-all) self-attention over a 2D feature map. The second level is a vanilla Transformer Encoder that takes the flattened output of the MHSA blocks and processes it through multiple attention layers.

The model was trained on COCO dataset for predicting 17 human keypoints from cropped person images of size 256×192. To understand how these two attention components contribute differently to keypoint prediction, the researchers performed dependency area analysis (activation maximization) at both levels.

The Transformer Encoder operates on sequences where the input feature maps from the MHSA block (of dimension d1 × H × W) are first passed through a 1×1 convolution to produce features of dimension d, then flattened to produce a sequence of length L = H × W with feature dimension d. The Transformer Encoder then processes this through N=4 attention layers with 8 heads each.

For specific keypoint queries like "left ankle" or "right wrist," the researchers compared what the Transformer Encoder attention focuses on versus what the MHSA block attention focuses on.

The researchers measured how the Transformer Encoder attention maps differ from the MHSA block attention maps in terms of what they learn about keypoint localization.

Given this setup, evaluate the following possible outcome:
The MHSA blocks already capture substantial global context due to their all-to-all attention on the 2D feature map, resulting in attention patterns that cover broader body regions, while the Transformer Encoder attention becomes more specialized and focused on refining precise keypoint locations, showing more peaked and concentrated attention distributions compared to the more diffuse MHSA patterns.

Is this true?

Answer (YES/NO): YES